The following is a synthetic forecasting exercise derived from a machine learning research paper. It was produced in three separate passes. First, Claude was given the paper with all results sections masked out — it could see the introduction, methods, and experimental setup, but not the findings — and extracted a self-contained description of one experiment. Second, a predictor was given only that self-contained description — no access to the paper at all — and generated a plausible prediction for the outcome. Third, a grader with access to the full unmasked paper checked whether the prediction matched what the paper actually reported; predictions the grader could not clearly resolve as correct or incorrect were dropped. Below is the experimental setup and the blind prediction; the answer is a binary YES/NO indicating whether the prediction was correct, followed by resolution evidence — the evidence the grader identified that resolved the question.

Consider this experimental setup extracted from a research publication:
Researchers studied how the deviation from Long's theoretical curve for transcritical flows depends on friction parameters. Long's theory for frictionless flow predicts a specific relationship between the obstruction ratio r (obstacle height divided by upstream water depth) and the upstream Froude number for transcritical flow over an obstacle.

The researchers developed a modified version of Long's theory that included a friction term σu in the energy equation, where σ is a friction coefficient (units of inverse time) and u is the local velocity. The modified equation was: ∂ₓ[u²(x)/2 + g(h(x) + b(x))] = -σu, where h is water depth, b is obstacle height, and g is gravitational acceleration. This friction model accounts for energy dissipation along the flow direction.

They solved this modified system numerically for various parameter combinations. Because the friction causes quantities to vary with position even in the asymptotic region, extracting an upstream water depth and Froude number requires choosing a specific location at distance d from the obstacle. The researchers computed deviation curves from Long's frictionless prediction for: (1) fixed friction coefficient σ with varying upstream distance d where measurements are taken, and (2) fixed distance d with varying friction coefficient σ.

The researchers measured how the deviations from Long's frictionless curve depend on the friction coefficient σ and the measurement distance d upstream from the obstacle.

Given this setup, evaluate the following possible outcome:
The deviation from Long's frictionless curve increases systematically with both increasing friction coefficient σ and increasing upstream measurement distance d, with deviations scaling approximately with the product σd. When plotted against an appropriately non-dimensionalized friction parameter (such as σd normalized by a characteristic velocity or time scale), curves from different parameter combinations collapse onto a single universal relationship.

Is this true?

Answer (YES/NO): YES